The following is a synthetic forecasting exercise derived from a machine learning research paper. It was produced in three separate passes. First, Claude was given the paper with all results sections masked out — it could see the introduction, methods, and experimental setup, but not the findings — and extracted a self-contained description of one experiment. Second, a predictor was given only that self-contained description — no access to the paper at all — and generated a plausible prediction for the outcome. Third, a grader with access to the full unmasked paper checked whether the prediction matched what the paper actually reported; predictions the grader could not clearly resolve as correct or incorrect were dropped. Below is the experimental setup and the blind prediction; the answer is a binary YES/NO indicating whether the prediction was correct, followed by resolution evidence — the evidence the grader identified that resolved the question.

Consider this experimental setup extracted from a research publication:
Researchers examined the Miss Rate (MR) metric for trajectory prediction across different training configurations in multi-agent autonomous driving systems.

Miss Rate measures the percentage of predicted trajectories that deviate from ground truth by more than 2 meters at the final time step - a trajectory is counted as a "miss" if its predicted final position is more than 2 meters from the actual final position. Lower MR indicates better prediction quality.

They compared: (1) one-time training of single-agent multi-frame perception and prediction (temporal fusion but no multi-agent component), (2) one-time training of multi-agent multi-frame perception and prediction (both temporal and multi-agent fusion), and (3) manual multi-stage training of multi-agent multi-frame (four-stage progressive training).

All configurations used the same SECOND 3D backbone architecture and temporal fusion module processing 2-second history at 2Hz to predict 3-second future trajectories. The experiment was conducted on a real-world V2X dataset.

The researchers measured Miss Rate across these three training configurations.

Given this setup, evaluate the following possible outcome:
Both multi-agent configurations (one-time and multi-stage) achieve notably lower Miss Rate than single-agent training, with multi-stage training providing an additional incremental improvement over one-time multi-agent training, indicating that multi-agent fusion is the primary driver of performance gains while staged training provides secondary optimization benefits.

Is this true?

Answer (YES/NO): NO